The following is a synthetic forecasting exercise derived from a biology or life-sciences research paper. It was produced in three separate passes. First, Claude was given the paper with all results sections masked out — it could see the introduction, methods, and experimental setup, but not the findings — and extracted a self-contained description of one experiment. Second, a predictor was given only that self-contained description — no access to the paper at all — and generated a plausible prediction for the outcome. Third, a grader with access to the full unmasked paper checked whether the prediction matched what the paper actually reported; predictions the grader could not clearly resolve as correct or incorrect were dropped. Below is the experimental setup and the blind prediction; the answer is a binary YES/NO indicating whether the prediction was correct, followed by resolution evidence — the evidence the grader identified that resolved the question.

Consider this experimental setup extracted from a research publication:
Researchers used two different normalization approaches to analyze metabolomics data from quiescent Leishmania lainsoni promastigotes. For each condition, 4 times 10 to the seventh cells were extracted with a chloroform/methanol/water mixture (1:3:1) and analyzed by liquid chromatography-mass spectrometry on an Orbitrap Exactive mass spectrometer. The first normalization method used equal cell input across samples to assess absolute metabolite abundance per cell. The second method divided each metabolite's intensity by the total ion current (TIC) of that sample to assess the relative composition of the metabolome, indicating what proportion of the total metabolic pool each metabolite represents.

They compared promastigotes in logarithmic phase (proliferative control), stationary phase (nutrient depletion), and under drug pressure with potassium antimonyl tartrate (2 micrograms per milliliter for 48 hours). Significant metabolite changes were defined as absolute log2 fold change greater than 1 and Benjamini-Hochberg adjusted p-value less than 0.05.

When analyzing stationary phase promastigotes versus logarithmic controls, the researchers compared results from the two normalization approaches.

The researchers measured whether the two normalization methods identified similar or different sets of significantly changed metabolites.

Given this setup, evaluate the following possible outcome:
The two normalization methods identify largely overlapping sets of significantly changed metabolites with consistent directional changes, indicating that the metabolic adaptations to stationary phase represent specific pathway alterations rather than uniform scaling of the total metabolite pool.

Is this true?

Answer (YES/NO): NO